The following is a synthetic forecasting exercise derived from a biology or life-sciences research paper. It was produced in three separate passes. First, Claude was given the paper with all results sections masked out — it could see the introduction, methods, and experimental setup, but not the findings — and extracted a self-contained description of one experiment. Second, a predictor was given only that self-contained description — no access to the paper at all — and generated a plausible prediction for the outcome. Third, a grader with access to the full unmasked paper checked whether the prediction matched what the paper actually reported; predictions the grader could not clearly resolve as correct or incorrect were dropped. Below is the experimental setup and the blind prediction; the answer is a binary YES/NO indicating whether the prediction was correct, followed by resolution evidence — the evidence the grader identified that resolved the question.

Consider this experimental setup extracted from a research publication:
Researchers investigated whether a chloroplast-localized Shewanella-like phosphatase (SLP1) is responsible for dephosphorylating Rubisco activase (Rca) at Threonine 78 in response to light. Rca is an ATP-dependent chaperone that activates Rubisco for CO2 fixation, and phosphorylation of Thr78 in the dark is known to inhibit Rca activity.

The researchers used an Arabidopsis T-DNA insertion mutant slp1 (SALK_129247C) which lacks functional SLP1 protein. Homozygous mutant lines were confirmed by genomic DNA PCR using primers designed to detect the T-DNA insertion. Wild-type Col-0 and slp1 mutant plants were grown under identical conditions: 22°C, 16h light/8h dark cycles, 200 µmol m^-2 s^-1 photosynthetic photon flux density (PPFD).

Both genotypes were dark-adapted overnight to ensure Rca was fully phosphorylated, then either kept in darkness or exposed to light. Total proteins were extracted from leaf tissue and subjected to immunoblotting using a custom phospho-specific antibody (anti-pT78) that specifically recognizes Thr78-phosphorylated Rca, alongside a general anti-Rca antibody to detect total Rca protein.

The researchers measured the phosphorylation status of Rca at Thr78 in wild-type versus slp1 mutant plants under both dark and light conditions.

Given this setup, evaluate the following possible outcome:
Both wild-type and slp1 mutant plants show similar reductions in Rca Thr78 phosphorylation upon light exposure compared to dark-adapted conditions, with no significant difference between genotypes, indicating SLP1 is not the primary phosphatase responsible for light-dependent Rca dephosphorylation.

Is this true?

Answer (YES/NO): NO